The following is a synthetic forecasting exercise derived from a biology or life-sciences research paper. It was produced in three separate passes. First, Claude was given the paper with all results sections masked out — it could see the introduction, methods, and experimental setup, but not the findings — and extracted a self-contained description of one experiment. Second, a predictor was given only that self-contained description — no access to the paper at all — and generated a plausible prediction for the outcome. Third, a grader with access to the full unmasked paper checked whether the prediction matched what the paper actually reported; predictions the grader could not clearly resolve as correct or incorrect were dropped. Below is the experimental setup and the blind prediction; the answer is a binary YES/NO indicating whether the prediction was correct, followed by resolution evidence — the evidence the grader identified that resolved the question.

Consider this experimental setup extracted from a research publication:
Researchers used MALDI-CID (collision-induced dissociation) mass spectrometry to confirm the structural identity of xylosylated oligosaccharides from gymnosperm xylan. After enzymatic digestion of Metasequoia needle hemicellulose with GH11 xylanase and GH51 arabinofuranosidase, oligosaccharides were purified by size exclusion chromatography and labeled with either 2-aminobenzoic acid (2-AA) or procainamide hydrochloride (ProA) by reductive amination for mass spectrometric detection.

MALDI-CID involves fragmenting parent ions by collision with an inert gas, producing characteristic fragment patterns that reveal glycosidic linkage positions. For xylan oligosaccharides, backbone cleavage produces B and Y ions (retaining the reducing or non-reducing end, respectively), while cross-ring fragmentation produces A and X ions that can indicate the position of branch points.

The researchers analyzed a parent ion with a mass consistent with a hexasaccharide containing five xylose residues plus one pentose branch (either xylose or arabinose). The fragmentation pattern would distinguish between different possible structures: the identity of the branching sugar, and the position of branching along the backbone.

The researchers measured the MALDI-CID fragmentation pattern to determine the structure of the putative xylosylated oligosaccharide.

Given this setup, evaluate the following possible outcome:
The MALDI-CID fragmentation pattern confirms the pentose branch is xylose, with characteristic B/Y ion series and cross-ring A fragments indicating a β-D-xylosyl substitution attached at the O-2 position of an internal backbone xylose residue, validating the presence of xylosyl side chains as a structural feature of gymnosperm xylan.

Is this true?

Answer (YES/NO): NO